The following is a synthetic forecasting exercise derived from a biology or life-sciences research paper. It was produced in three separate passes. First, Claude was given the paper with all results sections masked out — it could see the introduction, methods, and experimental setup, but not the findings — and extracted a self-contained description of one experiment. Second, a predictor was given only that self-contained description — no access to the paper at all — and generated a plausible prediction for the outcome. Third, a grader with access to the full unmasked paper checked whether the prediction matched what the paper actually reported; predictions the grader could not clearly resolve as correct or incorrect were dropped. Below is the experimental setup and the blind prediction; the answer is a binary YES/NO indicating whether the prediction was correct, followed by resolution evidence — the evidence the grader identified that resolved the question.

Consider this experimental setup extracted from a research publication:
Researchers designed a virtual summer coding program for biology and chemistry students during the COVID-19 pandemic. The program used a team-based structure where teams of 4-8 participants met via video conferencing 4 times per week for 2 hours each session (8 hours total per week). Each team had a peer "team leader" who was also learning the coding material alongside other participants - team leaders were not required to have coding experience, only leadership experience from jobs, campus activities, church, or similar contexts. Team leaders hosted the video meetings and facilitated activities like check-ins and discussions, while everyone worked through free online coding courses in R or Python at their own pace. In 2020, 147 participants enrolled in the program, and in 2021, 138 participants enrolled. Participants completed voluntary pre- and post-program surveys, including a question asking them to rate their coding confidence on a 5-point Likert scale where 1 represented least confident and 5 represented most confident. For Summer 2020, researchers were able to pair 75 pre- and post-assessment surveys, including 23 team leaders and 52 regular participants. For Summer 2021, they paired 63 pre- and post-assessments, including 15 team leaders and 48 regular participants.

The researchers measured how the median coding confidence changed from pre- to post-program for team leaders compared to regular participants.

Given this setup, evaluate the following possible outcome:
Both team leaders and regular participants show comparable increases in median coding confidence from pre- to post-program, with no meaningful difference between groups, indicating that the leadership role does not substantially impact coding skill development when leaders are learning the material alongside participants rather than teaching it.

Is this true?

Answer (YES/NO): NO